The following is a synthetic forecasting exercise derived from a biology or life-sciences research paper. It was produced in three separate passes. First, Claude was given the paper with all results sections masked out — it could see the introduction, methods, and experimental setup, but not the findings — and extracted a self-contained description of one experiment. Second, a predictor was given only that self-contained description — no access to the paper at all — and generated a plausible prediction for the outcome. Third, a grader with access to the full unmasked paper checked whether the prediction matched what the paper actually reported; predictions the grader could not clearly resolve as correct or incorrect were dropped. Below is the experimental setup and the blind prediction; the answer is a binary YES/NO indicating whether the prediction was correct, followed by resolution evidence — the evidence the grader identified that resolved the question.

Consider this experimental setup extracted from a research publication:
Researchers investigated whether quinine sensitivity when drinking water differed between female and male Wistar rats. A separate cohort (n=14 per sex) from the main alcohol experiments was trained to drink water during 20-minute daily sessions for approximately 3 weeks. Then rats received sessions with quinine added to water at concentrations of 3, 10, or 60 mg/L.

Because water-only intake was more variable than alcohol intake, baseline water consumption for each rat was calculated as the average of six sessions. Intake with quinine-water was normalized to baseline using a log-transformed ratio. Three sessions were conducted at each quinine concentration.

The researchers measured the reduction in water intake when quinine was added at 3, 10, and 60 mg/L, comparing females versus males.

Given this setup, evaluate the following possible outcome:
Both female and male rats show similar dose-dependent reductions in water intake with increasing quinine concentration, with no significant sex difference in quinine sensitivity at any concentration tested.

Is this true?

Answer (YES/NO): NO